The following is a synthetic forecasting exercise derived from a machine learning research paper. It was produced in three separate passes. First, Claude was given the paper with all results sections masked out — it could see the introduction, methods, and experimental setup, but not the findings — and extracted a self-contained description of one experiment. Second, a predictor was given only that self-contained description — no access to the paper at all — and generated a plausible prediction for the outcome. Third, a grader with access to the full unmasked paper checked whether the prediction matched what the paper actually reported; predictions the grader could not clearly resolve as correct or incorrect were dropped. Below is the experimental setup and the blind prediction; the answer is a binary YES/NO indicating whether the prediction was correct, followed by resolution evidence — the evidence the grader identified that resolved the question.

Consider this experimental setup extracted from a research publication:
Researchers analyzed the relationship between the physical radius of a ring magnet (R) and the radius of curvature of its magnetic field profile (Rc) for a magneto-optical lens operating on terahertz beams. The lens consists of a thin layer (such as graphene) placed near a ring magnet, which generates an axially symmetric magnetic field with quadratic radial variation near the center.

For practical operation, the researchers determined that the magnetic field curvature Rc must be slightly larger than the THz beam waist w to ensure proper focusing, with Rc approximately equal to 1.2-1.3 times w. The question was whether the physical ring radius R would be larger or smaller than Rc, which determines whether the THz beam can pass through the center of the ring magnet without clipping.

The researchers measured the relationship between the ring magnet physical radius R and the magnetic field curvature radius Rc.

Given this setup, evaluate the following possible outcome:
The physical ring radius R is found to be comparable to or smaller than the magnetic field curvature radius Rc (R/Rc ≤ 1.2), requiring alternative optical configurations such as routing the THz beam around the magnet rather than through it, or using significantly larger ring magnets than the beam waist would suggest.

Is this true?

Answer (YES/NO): NO